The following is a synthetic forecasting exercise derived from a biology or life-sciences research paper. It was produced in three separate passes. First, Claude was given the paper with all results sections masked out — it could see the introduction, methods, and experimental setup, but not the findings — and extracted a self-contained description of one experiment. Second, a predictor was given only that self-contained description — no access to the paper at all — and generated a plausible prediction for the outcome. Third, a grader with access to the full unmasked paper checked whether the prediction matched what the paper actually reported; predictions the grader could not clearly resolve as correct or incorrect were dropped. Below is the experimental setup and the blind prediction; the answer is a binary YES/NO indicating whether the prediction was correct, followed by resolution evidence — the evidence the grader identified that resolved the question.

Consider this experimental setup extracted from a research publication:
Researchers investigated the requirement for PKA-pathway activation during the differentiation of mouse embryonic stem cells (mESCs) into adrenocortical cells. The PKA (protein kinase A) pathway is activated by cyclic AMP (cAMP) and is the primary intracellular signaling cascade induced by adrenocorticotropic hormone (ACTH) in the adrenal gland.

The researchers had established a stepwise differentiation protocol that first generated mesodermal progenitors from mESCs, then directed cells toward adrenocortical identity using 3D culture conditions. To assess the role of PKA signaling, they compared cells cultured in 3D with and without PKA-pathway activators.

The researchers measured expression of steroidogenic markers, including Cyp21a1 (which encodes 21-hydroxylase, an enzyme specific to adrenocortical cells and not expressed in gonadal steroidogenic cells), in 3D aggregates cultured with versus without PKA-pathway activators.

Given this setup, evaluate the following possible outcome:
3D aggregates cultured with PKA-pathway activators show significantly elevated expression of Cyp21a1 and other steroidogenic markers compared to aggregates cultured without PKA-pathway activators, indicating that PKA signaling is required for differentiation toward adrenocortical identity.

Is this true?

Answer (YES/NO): YES